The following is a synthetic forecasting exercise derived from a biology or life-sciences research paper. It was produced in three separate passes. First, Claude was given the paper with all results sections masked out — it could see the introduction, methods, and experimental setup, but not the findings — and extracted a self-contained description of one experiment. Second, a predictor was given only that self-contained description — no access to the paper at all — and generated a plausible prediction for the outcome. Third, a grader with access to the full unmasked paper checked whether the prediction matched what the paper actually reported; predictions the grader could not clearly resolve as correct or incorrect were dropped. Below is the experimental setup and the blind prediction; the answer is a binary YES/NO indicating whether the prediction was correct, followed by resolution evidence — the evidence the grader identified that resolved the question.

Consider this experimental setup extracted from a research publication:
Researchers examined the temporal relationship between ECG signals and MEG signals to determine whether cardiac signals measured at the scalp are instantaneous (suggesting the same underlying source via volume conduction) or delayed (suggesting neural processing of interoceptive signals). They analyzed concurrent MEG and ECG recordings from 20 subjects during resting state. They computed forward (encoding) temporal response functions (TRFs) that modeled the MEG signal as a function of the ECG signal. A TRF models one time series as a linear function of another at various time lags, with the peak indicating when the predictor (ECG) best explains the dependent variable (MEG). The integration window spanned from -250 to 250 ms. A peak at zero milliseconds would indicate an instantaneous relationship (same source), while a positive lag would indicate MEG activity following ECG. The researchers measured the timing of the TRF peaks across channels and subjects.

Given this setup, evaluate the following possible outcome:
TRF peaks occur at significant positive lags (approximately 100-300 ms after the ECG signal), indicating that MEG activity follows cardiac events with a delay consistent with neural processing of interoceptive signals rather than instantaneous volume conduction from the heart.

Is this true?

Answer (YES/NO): NO